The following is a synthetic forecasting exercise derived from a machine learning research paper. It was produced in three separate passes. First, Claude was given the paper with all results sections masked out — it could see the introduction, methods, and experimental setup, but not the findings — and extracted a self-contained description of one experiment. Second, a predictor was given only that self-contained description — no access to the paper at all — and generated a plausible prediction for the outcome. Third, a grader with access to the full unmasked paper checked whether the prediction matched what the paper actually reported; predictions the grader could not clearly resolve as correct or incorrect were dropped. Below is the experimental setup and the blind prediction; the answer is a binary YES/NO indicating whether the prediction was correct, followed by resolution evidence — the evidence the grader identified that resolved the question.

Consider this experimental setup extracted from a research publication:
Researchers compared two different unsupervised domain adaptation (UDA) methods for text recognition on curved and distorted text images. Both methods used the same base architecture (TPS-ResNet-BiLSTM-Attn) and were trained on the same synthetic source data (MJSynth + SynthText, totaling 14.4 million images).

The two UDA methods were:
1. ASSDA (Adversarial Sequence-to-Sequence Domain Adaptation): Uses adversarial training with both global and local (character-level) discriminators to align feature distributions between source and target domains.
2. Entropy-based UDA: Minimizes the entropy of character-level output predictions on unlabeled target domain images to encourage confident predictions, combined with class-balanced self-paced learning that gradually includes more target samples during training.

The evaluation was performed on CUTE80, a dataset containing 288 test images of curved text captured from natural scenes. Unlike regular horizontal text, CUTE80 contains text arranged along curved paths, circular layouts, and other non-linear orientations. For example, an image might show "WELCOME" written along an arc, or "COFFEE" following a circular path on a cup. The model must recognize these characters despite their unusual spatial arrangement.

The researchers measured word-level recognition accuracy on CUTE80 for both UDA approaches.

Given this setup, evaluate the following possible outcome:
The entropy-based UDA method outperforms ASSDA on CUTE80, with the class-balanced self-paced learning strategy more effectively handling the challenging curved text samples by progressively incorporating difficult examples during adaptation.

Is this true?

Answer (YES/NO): NO